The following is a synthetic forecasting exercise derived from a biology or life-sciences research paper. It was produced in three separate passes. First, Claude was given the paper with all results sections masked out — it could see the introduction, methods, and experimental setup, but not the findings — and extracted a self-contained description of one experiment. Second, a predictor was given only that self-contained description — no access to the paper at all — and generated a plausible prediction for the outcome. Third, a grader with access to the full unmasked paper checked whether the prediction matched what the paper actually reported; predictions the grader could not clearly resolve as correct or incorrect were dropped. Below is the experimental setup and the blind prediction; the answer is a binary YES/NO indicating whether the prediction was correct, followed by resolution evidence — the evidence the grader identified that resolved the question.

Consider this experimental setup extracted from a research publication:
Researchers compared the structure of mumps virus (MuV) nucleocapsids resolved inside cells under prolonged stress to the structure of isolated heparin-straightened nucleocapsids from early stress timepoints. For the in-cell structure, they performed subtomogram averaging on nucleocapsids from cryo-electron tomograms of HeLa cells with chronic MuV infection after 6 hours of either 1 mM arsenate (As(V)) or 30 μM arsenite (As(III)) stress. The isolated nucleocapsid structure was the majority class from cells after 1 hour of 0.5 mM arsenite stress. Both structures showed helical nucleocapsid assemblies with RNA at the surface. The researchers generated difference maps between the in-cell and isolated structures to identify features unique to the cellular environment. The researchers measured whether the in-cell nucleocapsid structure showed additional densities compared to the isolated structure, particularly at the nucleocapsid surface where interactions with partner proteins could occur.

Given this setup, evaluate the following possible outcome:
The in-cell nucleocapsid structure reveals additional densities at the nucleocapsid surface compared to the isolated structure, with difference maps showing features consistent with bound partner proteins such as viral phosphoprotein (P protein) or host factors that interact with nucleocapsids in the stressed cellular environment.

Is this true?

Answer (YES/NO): NO